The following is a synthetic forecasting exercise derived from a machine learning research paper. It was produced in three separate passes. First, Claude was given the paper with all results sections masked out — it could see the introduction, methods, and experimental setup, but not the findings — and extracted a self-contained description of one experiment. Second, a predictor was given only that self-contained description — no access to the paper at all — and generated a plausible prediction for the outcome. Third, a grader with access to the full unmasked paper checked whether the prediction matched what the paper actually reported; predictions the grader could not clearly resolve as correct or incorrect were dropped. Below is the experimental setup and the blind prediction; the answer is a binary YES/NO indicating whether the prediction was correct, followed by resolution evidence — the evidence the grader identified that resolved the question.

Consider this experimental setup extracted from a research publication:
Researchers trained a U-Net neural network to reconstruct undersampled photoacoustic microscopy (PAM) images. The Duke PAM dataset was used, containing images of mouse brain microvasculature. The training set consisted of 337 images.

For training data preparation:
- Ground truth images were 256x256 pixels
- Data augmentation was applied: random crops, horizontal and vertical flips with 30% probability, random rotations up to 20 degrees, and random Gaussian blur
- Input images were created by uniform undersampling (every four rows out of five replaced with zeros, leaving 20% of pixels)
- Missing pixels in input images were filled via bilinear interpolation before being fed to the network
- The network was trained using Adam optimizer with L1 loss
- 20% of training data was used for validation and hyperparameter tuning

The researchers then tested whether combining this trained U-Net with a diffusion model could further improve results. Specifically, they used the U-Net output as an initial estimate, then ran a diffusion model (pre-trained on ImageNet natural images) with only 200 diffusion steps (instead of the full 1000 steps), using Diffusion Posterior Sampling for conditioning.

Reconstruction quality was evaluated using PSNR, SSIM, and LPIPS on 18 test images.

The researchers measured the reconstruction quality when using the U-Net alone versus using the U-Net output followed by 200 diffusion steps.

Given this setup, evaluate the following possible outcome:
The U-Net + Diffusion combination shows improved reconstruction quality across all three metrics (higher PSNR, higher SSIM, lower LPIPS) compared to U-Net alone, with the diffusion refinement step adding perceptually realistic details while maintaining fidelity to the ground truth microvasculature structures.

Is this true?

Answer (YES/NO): NO